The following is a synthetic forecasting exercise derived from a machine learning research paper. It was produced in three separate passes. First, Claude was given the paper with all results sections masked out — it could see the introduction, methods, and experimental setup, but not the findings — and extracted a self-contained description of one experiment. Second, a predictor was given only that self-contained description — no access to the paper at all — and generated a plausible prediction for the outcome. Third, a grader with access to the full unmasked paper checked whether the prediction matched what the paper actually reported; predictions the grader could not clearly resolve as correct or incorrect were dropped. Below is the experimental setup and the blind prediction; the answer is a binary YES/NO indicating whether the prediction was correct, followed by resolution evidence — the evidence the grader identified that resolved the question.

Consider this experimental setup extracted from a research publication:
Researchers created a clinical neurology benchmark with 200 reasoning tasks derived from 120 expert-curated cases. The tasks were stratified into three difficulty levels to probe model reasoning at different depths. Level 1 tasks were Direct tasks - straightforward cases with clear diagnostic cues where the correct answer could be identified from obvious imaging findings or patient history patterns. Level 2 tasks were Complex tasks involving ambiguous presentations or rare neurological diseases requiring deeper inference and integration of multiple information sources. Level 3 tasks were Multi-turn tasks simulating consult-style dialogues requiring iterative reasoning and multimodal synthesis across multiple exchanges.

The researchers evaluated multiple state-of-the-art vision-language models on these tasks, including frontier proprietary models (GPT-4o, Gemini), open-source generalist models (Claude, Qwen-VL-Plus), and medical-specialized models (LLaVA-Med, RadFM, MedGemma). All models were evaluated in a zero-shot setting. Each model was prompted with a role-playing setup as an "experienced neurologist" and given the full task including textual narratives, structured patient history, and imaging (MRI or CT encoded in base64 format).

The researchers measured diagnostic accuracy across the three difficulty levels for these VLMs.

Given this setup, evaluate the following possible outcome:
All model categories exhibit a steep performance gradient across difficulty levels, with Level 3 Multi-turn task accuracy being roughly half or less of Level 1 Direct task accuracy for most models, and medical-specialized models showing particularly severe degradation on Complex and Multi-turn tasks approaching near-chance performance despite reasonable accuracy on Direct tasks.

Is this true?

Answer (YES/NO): NO